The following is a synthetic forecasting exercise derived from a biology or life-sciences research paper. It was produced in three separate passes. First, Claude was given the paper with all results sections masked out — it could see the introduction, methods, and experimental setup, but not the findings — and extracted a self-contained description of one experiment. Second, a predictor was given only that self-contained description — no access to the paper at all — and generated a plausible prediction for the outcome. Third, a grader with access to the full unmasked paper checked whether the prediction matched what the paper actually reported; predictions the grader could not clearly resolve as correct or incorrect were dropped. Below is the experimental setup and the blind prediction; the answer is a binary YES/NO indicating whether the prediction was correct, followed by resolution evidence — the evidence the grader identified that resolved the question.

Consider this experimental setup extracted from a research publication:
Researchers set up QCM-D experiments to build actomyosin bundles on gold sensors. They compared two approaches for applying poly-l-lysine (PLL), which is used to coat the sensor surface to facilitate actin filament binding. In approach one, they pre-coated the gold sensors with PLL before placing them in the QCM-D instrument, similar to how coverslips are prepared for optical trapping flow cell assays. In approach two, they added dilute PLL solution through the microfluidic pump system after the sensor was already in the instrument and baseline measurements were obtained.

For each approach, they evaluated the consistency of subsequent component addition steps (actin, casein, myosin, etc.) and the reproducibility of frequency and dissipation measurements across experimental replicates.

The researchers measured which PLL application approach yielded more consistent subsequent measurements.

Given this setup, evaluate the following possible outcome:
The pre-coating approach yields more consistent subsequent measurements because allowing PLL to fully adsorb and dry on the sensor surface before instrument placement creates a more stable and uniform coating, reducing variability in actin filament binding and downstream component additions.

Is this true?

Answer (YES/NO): NO